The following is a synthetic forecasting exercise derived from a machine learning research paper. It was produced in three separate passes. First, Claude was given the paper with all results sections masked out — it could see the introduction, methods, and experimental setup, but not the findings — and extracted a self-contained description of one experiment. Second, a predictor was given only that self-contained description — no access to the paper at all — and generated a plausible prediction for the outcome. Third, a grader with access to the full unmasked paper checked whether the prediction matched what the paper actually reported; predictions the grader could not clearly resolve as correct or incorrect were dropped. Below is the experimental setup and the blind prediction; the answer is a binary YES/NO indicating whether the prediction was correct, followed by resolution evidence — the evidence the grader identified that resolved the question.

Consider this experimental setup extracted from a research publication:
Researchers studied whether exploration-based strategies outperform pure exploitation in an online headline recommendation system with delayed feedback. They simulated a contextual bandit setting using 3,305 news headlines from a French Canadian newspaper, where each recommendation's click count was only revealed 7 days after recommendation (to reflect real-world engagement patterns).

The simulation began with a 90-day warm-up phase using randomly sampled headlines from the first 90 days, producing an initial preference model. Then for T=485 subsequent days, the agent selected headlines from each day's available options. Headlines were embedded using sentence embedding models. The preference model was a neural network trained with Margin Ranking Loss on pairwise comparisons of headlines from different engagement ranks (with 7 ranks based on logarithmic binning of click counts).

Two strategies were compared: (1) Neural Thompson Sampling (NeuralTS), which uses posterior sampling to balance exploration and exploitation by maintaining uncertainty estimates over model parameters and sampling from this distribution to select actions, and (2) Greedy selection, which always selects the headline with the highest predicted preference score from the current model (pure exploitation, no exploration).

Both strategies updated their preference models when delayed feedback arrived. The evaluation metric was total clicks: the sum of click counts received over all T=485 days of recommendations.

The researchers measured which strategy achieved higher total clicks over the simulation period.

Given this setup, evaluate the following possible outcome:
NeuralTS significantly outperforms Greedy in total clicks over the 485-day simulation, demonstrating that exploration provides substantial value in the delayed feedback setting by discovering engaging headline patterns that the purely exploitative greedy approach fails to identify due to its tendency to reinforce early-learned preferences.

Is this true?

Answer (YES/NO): NO